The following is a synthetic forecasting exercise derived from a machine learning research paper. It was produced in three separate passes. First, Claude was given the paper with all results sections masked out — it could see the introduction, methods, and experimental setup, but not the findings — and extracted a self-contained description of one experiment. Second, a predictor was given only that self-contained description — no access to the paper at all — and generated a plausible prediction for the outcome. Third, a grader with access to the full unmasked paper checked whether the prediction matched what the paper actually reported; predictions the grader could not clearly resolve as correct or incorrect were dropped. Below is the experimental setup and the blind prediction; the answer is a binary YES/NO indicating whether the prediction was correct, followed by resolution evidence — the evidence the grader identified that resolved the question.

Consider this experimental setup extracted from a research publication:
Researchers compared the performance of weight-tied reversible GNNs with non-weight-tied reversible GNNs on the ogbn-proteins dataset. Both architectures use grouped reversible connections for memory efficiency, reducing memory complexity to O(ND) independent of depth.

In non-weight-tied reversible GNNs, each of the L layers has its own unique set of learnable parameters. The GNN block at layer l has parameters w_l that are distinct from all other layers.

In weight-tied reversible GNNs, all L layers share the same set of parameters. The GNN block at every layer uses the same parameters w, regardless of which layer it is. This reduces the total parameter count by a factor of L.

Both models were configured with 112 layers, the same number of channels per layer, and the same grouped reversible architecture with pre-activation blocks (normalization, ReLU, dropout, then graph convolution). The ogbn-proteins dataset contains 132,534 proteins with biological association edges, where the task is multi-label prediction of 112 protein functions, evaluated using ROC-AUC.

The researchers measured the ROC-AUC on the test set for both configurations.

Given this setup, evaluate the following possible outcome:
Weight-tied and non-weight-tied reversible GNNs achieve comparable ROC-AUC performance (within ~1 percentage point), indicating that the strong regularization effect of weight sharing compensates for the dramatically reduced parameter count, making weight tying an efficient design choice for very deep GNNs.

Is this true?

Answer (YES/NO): NO